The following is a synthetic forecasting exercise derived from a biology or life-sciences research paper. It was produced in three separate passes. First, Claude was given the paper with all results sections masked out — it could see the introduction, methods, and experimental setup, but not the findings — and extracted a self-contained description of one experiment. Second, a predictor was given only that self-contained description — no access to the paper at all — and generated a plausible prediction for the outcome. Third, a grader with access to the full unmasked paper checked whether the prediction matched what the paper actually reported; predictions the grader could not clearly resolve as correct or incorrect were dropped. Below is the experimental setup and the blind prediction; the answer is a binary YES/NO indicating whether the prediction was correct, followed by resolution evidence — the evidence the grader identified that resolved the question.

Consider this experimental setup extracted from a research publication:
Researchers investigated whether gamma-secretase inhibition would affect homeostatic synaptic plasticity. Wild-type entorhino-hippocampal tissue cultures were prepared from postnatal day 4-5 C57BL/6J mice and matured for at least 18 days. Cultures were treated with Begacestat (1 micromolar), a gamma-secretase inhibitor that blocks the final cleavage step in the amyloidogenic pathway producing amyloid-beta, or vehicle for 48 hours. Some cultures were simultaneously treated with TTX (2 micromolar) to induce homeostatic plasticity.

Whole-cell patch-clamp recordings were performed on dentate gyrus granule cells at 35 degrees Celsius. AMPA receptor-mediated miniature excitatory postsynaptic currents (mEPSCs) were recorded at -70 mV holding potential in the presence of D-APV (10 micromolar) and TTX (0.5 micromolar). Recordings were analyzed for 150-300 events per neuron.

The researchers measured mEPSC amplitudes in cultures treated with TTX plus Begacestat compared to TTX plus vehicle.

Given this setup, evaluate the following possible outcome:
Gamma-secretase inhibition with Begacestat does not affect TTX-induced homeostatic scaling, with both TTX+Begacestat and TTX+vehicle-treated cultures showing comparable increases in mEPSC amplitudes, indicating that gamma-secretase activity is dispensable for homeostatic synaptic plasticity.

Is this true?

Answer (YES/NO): NO